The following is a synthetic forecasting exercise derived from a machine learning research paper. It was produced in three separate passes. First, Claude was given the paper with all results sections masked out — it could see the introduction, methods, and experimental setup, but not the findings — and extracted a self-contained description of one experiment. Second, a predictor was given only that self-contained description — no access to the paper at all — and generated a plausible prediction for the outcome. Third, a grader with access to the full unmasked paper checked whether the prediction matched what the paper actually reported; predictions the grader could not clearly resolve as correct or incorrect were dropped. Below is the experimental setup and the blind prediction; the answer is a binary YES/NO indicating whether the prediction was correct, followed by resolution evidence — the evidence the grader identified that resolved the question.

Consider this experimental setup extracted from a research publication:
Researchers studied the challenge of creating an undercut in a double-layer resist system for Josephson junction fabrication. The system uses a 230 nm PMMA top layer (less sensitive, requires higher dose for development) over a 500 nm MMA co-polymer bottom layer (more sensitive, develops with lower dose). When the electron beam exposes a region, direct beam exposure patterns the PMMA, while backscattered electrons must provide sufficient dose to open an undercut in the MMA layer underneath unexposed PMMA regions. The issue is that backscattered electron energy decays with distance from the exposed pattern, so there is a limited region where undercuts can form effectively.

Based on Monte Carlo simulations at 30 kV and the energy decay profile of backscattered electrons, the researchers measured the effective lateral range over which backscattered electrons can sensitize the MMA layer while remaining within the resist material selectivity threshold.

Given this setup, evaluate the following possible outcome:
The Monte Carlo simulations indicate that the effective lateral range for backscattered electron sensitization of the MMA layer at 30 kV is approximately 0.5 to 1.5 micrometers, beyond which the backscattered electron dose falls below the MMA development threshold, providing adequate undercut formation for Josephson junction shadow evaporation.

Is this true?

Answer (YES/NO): NO